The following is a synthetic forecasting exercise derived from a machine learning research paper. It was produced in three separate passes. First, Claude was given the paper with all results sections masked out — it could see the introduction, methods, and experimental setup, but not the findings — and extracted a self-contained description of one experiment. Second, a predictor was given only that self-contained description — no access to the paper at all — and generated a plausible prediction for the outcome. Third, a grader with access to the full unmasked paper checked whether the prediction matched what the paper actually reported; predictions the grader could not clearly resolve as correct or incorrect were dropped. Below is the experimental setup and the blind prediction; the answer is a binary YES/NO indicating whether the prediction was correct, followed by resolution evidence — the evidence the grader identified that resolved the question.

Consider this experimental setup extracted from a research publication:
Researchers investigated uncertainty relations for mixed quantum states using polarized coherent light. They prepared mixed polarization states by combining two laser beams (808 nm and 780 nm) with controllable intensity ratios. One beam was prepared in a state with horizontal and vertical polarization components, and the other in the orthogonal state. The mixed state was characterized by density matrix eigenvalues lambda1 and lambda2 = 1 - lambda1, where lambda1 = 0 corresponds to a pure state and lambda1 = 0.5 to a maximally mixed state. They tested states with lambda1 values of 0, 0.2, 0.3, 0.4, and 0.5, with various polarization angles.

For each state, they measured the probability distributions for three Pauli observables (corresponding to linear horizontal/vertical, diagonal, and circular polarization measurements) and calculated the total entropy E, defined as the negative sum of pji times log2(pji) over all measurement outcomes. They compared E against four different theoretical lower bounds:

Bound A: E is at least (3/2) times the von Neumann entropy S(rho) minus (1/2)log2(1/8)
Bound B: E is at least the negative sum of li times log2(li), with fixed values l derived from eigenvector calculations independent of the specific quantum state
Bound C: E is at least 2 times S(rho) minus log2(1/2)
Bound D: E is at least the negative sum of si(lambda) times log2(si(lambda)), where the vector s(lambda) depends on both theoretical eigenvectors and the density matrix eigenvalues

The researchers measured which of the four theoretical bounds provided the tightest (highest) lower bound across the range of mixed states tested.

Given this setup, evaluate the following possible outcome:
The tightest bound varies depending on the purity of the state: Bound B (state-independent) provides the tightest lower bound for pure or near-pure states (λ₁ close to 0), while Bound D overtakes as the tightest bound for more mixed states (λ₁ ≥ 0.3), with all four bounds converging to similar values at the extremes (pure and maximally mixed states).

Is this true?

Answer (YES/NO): NO